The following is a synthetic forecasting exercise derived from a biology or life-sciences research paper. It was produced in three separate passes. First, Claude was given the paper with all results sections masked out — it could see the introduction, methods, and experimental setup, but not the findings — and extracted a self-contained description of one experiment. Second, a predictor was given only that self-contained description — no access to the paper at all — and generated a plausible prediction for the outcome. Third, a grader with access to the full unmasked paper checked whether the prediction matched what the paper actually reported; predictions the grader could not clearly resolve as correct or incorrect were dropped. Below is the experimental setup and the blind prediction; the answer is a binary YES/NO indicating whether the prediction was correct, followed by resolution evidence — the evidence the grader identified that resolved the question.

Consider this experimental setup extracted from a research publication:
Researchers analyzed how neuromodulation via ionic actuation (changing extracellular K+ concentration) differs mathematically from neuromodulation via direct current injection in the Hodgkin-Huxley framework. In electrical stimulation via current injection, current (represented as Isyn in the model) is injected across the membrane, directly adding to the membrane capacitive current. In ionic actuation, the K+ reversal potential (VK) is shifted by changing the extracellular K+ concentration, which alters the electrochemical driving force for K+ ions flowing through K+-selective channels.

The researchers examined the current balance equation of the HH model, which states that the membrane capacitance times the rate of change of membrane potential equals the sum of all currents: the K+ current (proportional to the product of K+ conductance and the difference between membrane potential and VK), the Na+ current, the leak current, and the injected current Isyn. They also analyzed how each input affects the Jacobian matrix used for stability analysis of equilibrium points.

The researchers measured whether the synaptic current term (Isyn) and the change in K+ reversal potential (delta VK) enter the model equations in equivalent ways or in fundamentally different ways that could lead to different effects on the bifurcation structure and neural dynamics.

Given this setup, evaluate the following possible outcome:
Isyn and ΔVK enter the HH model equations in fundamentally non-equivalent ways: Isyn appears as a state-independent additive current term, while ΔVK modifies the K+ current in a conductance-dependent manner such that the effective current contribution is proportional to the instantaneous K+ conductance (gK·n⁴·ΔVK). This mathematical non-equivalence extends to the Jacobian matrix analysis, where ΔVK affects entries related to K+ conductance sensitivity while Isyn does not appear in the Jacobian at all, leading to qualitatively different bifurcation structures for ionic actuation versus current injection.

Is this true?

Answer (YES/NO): YES